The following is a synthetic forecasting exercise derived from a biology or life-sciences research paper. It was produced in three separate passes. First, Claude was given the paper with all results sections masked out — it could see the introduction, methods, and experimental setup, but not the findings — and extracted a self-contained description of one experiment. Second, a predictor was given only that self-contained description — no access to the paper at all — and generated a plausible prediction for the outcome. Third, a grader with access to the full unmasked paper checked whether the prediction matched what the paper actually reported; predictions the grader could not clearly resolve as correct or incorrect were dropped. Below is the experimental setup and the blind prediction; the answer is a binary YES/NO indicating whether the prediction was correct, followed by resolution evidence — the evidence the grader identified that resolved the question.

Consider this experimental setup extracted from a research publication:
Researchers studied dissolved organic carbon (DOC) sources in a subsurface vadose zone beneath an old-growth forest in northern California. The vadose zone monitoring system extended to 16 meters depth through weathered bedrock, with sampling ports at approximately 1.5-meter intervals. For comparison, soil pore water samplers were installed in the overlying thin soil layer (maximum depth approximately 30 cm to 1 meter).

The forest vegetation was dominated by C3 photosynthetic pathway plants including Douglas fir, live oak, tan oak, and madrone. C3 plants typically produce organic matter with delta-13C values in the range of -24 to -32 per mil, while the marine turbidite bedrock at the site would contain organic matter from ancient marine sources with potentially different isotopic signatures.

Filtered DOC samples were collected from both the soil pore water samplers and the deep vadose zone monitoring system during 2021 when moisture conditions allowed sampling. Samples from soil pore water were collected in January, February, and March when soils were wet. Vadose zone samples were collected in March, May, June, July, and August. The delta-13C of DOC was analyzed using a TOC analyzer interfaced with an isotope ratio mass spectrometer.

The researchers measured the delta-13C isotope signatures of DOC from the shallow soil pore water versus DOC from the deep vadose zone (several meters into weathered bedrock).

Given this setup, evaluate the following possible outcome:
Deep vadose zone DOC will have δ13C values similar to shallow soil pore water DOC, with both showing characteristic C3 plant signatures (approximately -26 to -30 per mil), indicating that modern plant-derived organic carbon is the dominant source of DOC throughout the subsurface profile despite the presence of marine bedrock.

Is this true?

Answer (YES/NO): NO